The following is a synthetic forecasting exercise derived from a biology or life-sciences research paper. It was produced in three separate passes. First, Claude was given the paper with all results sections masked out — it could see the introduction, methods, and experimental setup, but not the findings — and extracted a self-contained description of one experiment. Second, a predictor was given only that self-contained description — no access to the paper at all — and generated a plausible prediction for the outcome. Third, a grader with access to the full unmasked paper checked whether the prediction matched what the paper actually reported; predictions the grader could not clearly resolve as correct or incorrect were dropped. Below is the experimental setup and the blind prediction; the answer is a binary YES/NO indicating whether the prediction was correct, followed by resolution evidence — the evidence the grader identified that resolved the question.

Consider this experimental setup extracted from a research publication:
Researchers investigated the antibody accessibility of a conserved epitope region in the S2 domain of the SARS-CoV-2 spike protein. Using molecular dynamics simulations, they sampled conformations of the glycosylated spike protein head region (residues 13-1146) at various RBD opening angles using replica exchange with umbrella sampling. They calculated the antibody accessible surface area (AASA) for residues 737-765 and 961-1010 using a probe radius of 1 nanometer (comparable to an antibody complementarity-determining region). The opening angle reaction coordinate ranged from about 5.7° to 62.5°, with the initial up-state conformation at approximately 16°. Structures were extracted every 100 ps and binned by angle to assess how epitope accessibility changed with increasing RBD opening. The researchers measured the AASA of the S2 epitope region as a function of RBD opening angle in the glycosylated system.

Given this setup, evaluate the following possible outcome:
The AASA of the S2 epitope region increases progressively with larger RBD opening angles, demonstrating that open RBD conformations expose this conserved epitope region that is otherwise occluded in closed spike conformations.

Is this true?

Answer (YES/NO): YES